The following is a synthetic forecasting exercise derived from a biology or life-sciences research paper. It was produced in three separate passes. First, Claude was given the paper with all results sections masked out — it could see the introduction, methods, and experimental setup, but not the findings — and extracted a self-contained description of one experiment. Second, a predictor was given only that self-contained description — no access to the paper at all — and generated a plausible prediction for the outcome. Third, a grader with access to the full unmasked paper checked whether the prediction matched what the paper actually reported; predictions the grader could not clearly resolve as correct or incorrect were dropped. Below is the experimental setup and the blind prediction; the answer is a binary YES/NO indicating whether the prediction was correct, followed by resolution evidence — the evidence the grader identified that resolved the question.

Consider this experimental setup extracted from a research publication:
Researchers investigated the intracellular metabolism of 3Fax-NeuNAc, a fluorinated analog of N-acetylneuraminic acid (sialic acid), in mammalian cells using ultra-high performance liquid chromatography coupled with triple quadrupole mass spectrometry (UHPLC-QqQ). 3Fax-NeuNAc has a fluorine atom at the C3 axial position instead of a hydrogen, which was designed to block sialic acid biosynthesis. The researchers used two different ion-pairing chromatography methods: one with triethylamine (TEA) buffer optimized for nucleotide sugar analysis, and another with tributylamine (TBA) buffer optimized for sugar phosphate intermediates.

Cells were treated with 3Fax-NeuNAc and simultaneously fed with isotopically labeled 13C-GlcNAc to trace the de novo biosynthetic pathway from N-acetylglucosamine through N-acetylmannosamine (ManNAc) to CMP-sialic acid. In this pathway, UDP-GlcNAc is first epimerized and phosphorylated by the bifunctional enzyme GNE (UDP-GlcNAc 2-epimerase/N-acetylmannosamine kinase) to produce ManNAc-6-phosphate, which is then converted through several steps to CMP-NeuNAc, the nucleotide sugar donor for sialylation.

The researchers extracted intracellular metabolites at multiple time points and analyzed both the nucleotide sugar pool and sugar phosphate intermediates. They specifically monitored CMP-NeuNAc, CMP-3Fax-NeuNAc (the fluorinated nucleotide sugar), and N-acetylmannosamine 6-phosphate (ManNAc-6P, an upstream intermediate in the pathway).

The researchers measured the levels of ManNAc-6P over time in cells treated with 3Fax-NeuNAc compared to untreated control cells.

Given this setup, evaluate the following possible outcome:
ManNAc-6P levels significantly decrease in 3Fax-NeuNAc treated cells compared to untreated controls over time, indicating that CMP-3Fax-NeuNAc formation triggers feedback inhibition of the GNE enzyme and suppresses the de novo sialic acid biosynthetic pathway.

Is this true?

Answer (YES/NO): YES